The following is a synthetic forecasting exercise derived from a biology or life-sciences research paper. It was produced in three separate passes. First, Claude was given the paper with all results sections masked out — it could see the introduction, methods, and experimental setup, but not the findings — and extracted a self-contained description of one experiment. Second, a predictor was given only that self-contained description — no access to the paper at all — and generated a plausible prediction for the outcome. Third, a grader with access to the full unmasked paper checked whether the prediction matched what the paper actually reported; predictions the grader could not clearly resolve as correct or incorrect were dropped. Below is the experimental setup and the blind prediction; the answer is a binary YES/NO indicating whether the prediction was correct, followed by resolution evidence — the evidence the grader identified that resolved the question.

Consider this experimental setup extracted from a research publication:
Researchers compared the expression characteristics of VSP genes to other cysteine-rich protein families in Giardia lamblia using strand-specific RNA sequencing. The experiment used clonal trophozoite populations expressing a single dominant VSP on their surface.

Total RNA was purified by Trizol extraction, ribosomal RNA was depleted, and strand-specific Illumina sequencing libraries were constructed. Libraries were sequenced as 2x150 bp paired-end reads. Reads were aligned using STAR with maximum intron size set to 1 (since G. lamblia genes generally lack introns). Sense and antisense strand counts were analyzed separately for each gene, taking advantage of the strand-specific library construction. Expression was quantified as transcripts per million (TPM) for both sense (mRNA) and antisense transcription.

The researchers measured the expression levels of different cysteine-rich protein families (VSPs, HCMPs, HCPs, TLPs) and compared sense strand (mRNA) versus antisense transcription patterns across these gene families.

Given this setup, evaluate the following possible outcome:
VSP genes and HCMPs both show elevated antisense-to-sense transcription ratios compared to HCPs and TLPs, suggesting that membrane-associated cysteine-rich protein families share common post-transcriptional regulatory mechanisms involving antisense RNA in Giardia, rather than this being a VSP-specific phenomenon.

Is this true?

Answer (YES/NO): YES